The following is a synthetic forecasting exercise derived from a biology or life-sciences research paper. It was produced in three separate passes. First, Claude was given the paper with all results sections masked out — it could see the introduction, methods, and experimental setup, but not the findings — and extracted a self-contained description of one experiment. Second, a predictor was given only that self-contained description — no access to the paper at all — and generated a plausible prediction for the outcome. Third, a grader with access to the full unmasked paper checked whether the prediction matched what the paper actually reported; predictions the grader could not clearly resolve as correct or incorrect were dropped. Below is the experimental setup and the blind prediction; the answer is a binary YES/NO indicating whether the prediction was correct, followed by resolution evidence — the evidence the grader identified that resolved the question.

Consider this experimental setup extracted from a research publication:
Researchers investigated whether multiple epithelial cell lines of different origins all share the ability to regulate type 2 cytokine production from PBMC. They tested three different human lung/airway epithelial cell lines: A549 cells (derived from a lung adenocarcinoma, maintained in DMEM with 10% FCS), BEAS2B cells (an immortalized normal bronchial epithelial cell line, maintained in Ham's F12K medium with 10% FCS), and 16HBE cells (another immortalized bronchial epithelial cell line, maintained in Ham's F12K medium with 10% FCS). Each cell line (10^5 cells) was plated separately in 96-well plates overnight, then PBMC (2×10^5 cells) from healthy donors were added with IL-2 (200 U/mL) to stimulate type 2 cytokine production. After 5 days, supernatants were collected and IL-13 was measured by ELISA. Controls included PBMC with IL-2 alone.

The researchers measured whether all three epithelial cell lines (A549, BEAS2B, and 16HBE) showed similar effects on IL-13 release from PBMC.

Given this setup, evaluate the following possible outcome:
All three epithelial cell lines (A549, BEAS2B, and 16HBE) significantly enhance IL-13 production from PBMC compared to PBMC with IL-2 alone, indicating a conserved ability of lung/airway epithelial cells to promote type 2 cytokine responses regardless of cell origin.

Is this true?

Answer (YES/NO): NO